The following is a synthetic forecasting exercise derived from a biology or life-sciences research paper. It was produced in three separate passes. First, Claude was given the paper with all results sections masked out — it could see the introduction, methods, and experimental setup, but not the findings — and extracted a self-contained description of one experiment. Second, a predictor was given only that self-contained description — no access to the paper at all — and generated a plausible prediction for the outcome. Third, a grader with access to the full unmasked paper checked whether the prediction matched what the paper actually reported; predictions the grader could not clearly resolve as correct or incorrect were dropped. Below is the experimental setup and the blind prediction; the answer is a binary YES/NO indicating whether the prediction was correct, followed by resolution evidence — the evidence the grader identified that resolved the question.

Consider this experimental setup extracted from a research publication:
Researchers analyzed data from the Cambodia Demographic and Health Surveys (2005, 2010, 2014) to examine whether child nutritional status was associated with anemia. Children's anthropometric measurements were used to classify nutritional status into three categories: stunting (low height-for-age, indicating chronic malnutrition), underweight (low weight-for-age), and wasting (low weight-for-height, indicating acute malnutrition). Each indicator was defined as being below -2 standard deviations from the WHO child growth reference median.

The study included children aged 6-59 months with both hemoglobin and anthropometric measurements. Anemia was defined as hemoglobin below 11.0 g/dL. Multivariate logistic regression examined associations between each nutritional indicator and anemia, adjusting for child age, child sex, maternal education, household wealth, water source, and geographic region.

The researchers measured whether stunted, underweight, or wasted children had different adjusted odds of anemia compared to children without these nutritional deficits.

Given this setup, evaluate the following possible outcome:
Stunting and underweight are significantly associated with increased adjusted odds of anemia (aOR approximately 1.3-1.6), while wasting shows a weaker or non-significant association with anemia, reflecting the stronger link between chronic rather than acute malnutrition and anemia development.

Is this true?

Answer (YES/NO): NO